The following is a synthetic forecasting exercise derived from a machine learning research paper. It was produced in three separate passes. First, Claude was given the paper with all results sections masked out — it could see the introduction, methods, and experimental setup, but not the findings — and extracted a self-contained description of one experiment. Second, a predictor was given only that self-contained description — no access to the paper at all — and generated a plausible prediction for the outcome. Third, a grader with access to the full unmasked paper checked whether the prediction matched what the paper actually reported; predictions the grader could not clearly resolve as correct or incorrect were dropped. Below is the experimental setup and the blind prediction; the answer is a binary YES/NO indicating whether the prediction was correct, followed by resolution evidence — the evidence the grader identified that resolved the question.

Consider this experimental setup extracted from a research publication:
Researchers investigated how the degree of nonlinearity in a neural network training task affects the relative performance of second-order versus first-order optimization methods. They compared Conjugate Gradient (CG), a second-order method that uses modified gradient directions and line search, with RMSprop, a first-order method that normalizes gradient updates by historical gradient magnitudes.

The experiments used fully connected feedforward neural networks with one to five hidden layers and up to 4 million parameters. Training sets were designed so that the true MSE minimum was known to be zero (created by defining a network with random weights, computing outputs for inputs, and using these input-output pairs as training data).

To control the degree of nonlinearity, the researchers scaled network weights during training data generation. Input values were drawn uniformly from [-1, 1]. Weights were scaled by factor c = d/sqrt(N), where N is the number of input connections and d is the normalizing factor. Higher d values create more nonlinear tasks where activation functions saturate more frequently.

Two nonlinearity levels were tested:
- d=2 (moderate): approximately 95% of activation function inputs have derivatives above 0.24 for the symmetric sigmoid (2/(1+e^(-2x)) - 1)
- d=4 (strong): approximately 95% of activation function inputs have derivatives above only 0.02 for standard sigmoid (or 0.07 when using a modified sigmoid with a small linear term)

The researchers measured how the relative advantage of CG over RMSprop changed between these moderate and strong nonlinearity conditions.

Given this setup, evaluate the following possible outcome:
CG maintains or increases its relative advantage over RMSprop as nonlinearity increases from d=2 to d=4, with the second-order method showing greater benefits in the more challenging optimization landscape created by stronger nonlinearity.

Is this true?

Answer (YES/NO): NO